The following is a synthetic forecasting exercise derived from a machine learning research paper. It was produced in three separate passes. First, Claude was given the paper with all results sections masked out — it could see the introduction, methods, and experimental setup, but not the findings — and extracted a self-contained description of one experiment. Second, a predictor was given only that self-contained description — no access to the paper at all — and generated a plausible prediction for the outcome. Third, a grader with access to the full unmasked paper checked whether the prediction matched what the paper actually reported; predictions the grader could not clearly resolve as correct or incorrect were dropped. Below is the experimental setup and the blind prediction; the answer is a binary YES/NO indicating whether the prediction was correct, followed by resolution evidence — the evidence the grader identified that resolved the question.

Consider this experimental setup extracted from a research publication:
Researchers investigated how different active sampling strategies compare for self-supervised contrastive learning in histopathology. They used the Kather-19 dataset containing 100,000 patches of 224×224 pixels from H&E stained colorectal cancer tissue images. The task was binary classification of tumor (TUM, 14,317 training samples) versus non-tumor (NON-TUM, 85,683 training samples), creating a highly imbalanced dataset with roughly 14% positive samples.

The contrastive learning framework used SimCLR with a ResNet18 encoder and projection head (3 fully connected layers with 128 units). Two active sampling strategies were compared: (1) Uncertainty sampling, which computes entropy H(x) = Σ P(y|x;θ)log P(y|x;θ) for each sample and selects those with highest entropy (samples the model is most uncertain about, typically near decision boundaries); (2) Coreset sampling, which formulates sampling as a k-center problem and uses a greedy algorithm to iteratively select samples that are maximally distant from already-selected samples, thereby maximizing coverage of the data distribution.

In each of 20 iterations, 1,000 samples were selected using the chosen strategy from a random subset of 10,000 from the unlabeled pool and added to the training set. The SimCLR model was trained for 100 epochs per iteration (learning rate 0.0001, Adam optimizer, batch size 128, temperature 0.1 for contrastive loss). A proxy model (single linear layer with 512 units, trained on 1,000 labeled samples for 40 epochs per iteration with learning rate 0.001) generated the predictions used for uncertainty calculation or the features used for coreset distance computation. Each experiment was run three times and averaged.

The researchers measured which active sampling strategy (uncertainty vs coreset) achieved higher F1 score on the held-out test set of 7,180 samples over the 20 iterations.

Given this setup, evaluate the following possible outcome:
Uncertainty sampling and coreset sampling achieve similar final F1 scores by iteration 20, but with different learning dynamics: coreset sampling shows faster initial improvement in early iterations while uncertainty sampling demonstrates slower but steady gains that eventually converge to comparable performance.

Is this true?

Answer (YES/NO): NO